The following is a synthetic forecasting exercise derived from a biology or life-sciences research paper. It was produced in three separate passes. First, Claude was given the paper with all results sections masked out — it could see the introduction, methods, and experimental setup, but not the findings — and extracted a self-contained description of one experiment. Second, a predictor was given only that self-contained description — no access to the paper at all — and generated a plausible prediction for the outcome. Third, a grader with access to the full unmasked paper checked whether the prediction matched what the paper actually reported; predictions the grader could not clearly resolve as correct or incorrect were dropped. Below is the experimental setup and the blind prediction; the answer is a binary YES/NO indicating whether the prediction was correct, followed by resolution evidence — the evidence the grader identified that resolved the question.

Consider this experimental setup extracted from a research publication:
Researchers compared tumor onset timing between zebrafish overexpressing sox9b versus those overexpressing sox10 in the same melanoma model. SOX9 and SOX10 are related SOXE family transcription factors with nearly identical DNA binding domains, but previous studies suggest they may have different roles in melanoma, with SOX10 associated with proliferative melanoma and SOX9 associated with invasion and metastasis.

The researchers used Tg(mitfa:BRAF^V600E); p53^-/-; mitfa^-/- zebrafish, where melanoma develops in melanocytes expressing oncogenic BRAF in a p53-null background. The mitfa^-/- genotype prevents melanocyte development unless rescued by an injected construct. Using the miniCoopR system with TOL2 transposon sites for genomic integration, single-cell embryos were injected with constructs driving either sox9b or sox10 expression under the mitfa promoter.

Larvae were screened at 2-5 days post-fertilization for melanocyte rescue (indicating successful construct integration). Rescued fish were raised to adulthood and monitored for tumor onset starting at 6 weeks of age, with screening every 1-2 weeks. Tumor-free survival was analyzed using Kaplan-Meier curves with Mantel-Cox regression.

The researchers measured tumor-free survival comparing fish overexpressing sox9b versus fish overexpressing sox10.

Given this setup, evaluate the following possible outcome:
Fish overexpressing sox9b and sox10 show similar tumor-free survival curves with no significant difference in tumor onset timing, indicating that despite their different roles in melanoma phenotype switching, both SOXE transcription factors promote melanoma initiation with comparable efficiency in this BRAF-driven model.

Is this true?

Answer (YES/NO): NO